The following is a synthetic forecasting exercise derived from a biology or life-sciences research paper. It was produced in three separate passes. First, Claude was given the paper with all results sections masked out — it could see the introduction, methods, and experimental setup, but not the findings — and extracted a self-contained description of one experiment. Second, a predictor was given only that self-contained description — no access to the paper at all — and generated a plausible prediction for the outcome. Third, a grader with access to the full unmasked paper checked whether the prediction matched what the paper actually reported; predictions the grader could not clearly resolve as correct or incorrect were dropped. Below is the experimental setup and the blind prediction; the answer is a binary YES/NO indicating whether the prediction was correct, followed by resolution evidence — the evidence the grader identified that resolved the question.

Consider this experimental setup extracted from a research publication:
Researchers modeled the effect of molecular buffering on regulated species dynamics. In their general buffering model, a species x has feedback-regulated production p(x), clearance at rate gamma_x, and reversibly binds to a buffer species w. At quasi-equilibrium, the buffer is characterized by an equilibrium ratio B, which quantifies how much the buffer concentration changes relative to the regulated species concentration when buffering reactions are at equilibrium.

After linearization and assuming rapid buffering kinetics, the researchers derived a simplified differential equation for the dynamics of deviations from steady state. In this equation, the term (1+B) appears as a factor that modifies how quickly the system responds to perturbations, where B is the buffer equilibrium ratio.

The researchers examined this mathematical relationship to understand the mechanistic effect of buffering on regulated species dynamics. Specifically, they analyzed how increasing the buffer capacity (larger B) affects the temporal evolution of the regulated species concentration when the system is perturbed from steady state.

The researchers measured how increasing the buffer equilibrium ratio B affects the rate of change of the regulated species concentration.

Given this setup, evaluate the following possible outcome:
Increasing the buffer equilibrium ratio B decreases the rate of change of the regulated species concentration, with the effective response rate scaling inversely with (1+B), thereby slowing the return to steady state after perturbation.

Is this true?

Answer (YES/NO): YES